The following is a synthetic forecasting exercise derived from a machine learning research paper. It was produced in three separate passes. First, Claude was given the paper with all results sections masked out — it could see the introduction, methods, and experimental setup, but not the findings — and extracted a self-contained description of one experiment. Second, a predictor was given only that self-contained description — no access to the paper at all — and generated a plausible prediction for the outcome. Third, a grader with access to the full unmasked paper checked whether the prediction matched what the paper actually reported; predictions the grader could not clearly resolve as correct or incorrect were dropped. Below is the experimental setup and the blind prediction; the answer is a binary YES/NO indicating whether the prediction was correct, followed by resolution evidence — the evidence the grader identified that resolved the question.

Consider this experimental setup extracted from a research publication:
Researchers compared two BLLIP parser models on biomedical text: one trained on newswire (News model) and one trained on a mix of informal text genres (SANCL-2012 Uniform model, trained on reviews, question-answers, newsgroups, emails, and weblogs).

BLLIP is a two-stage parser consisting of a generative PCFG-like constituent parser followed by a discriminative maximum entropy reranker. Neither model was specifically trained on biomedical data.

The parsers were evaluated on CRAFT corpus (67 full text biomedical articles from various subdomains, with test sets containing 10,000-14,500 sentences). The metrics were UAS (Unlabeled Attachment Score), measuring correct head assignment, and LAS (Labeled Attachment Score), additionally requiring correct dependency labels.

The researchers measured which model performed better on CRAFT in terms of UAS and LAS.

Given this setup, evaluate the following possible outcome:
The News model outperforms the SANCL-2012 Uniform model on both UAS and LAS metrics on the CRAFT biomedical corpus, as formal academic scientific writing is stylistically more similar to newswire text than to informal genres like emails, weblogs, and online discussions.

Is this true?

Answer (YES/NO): YES